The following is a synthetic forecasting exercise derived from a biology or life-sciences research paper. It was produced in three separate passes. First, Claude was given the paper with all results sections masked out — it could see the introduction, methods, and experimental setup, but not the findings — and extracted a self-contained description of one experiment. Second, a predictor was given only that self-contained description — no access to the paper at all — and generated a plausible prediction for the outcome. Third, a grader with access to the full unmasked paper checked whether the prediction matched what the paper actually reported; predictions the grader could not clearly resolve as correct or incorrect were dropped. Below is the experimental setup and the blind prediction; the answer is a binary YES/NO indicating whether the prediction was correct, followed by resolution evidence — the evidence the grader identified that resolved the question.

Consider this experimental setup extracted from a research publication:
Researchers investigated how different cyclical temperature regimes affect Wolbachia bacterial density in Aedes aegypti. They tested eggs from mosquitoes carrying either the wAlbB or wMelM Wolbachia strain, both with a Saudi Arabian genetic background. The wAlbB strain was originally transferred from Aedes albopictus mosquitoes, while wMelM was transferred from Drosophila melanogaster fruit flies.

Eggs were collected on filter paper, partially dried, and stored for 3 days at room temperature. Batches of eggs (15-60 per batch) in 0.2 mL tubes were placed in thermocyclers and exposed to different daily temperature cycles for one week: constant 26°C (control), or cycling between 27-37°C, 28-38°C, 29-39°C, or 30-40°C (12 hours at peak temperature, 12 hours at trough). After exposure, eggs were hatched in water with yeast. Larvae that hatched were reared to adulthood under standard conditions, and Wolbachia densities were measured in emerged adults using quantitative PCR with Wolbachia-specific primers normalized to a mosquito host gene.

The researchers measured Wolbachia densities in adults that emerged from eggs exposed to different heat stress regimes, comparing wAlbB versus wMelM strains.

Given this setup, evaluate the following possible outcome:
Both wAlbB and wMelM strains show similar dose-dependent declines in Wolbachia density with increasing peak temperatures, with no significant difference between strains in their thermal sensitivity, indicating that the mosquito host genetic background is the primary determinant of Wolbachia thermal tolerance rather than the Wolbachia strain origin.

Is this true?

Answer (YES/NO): NO